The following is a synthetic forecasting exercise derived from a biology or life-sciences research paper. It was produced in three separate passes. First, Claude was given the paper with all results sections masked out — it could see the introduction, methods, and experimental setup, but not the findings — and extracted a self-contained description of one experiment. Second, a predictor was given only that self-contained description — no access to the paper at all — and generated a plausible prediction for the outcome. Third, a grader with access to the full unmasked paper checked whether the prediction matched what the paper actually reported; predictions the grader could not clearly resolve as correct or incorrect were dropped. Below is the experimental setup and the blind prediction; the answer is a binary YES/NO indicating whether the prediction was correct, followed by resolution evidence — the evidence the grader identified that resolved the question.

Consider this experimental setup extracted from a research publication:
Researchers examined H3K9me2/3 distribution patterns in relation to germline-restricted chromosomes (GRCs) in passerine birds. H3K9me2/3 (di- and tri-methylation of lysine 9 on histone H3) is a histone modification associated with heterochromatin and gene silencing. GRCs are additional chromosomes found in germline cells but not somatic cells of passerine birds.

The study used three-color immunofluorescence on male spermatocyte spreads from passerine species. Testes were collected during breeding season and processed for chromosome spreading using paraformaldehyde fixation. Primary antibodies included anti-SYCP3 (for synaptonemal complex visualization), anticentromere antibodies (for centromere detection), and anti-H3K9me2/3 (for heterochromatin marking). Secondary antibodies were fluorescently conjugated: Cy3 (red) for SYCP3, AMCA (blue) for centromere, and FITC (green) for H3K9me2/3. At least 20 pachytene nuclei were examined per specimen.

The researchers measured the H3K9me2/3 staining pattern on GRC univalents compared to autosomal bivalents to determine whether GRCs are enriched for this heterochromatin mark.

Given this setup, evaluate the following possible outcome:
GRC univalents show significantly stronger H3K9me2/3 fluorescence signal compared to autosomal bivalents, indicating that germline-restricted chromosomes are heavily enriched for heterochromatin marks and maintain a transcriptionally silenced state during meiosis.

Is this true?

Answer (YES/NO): YES